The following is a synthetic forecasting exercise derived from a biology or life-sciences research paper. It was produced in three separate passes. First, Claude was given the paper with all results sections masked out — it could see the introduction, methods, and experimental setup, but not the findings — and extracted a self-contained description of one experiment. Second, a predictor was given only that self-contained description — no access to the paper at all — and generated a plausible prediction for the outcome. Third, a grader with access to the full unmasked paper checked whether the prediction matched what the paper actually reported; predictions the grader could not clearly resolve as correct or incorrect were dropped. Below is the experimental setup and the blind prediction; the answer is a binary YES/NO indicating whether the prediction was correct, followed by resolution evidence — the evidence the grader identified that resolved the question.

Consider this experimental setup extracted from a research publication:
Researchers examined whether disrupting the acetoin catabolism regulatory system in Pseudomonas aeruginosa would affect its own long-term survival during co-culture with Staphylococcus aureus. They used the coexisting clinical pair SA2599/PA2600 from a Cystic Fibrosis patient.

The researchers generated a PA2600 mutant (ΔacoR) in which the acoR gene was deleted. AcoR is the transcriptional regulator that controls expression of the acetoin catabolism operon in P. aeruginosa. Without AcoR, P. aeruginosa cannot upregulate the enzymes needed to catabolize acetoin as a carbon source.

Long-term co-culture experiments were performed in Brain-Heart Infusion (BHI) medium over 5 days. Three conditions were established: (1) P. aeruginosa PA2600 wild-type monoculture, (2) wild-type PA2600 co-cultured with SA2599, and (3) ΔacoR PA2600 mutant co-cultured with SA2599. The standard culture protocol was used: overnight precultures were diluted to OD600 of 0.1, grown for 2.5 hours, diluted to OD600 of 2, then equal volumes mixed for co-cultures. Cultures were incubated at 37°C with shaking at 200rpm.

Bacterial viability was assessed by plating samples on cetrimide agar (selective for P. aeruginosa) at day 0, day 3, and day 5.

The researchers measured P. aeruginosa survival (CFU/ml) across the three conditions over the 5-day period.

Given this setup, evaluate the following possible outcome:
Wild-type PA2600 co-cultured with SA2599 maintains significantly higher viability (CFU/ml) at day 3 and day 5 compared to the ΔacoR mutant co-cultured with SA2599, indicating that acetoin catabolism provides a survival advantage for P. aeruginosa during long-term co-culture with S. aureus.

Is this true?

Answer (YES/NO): YES